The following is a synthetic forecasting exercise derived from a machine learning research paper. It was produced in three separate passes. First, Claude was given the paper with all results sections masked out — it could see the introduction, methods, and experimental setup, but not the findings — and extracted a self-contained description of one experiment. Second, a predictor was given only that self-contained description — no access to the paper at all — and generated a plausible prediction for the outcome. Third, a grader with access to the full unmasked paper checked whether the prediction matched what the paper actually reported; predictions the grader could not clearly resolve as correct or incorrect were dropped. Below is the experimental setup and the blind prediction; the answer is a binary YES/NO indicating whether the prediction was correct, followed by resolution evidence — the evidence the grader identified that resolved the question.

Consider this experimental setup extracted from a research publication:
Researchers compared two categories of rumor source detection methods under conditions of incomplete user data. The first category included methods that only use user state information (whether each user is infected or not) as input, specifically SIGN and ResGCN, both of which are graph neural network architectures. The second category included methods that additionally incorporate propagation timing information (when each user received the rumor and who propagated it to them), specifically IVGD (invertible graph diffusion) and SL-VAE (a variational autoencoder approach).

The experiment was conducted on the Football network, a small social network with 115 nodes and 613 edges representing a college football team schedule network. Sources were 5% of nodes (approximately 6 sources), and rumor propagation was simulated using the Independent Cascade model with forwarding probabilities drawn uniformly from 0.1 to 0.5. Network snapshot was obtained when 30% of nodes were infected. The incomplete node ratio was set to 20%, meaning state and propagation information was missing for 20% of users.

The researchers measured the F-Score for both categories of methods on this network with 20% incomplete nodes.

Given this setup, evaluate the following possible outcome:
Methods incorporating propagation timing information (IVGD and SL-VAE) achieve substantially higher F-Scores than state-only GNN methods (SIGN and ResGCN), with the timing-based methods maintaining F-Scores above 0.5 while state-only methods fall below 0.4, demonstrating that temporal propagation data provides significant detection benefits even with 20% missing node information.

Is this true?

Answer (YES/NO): NO